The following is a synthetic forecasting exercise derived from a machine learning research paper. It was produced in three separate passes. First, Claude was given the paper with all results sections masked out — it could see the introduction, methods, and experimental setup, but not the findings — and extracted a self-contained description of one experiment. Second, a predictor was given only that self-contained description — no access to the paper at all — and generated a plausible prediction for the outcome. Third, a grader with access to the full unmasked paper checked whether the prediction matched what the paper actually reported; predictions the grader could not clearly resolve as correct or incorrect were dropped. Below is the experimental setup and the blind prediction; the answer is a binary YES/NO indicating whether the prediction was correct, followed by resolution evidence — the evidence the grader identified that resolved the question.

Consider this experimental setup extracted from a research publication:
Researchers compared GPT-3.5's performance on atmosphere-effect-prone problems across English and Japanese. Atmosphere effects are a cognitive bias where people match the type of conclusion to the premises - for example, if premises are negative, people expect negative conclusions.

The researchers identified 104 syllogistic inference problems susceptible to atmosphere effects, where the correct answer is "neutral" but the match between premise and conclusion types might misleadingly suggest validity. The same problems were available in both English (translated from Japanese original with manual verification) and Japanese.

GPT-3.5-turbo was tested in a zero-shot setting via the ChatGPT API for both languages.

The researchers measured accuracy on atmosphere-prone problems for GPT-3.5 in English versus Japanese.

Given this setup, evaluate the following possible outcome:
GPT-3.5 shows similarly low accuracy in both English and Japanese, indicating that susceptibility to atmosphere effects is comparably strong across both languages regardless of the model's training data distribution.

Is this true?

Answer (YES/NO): NO